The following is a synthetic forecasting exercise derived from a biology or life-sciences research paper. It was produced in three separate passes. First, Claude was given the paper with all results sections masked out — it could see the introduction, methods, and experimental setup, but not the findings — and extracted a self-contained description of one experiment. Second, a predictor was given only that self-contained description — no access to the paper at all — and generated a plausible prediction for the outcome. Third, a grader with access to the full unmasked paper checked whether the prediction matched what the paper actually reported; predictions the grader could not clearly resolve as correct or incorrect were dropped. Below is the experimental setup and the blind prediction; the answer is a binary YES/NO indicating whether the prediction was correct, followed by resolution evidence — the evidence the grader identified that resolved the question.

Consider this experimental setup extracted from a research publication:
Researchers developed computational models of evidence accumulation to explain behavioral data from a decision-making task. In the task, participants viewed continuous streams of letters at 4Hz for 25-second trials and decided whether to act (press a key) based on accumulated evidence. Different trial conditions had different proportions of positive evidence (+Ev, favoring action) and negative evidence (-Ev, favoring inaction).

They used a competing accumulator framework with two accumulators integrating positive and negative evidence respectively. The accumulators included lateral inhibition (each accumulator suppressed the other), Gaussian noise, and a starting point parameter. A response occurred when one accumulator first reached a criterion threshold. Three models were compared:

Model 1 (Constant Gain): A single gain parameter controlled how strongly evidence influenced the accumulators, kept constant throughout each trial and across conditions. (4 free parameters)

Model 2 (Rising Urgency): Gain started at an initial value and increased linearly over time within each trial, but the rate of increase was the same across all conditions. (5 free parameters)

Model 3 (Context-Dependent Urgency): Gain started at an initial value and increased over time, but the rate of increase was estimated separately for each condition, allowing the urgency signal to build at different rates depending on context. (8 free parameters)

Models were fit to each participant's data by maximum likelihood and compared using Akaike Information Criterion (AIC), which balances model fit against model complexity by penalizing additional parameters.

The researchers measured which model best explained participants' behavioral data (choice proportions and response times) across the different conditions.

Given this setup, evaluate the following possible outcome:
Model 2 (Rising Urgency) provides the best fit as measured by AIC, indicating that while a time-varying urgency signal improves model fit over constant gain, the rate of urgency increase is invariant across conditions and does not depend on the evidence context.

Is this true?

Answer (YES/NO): NO